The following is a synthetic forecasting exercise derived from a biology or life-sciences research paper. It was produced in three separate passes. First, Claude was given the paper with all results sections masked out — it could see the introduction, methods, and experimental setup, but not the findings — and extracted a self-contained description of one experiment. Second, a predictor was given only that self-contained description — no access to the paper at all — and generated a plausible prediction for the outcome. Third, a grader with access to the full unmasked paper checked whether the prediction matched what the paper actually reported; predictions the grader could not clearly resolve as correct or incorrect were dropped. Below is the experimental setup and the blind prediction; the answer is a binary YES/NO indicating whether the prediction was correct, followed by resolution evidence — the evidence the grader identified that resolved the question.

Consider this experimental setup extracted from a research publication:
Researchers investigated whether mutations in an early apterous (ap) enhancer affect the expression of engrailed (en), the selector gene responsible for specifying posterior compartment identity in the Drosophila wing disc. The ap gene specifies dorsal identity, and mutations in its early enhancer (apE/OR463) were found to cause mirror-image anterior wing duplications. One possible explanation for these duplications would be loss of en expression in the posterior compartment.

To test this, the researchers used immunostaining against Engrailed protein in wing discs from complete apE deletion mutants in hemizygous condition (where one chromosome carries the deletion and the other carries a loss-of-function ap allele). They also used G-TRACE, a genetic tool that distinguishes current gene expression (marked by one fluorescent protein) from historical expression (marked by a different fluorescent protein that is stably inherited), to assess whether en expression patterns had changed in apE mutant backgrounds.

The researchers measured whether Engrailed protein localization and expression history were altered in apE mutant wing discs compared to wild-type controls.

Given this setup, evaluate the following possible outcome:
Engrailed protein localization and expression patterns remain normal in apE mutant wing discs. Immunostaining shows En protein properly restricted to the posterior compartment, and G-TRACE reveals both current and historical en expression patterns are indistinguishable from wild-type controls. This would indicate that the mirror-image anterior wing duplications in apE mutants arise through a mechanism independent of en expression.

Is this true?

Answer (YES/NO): YES